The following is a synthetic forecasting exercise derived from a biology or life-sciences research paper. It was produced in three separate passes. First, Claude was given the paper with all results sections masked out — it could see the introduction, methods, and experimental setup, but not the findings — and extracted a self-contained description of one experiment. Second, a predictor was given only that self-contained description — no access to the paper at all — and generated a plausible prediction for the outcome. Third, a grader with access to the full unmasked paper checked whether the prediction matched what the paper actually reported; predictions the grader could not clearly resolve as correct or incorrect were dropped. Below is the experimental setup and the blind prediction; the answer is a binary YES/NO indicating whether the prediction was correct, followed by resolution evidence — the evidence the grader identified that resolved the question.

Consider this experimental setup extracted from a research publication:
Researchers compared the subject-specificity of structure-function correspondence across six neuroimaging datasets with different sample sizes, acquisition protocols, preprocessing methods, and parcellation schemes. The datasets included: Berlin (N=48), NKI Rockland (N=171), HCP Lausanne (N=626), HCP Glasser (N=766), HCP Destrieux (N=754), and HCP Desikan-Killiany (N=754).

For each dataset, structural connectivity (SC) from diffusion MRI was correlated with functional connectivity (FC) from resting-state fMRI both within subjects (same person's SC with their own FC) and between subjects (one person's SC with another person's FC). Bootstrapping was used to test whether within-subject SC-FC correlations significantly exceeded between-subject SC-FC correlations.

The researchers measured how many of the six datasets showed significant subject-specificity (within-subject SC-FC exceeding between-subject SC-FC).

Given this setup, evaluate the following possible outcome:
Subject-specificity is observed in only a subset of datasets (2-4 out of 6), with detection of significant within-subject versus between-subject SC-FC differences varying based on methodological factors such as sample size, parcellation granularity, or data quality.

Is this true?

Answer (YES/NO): NO